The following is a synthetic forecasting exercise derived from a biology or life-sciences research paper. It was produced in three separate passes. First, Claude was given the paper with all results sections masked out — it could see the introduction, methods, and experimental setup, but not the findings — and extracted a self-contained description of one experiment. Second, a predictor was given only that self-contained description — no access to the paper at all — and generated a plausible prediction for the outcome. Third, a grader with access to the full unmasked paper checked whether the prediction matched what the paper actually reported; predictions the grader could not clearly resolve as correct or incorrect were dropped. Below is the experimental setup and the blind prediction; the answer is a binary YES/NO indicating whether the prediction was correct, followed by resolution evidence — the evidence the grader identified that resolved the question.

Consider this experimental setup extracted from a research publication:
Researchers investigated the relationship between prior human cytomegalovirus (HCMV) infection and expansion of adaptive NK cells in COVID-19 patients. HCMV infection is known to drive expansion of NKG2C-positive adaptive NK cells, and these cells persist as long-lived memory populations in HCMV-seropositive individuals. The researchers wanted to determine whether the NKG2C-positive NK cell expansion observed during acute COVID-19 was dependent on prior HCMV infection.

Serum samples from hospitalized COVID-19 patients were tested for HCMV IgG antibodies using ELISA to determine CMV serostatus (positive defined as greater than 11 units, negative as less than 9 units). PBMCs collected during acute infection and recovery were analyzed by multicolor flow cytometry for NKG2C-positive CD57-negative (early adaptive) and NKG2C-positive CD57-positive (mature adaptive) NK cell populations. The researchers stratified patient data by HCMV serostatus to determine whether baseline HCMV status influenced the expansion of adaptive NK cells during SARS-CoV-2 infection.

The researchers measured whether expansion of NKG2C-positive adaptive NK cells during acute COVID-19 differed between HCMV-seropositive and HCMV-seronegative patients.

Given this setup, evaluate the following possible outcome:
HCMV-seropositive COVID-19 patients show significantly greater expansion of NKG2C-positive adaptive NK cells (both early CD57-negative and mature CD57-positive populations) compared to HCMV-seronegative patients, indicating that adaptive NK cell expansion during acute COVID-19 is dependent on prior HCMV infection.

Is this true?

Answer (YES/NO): NO